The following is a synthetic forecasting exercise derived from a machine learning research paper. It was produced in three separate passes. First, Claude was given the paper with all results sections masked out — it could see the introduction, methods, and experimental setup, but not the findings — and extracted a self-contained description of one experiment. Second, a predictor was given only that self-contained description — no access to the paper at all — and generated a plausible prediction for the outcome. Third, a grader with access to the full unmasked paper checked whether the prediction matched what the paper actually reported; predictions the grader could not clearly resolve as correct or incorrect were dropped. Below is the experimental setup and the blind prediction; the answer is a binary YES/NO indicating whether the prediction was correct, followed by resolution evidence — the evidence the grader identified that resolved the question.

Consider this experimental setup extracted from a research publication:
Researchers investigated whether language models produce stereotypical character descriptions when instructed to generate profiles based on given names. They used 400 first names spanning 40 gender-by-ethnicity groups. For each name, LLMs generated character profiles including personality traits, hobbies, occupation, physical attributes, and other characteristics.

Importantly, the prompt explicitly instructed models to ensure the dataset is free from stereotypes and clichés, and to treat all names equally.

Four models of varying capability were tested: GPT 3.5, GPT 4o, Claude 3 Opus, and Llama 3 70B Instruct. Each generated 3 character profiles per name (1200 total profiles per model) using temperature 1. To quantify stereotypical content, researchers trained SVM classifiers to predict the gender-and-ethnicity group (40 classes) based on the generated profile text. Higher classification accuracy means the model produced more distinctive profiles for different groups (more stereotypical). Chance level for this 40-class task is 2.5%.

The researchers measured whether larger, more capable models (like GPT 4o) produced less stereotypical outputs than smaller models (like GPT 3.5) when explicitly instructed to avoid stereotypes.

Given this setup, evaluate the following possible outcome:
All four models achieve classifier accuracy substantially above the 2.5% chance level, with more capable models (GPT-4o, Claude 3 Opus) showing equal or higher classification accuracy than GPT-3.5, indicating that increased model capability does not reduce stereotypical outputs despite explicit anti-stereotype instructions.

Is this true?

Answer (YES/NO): YES